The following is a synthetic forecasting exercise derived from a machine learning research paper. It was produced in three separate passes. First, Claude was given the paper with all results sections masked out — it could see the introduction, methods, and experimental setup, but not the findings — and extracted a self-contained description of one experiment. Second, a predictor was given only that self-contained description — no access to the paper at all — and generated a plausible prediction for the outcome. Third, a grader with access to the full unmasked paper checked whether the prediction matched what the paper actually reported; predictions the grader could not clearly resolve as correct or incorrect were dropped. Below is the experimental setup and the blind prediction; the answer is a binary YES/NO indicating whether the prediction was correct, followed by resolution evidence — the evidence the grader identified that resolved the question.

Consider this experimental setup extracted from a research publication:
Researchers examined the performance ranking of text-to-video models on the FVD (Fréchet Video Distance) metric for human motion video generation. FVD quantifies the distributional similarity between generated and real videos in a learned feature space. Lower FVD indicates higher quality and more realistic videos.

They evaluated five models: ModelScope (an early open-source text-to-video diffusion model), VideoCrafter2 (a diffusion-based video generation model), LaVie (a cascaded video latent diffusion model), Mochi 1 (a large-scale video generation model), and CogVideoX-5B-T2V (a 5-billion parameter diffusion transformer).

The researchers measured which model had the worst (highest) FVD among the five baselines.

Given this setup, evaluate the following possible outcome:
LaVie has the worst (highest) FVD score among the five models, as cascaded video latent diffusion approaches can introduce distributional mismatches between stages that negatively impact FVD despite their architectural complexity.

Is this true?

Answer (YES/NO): NO